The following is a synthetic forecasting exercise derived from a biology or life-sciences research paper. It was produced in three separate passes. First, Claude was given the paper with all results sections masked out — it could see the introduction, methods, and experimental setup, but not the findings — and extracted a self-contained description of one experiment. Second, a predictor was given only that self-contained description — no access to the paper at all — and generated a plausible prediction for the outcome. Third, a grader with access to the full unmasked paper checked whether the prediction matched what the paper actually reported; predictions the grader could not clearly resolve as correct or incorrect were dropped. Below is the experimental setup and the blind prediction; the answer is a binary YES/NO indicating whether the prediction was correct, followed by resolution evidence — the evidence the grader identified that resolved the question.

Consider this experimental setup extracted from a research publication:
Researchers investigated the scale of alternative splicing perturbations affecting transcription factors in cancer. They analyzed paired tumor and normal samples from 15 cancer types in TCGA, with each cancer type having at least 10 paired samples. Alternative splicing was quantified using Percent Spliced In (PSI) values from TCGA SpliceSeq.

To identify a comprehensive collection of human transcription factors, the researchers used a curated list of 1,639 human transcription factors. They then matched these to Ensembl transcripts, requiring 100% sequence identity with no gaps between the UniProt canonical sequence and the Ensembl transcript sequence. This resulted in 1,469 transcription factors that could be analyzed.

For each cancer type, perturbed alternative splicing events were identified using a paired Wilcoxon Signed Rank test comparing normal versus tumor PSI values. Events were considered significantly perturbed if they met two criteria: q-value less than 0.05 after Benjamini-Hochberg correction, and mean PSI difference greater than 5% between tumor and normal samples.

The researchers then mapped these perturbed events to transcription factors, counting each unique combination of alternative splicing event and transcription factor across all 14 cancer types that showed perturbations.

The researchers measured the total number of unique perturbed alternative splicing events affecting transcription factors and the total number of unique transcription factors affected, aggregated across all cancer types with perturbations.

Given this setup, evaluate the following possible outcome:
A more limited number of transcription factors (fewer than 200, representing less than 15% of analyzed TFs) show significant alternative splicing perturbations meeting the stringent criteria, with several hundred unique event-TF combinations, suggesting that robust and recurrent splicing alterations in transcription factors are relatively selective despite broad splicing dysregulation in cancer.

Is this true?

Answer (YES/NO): NO